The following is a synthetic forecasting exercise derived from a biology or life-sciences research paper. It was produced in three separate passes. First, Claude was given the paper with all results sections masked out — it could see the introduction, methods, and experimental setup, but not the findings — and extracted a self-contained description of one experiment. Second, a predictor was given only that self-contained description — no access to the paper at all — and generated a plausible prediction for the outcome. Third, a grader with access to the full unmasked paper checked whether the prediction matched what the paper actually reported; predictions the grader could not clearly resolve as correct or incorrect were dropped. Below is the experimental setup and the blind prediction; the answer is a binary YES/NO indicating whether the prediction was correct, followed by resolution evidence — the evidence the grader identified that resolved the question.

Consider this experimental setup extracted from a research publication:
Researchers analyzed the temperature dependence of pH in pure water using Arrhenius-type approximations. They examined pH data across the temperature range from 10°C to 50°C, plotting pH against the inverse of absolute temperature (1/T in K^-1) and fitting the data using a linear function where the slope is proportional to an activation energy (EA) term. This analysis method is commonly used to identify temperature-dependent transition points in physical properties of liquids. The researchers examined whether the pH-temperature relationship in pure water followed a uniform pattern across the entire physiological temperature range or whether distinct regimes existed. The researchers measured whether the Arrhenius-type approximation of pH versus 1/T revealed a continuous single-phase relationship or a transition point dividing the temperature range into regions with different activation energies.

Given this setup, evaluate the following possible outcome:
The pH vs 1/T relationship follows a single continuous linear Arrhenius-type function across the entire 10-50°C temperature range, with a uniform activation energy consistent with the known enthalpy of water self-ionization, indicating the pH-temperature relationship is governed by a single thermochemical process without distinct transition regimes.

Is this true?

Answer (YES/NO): NO